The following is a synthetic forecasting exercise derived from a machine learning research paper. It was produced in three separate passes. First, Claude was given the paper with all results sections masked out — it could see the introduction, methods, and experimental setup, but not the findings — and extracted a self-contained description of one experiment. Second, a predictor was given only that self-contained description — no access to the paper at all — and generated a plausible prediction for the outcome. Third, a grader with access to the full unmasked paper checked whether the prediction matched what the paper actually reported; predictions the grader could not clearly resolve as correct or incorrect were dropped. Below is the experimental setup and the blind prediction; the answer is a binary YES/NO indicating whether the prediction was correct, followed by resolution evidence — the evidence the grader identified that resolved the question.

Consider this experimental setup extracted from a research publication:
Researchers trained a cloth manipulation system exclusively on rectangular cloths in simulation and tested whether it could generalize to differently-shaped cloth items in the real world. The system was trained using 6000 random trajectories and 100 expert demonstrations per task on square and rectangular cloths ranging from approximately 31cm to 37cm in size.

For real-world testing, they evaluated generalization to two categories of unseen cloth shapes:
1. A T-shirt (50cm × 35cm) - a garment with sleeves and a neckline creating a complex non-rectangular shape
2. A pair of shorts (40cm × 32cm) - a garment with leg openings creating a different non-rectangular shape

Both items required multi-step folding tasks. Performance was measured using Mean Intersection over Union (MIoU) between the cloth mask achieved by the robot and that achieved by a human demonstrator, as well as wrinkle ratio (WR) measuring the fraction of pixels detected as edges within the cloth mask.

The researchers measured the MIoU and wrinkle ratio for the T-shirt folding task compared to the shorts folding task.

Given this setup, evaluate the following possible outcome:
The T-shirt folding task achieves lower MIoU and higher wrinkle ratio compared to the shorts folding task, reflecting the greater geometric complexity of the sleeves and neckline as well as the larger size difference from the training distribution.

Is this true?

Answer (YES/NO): NO